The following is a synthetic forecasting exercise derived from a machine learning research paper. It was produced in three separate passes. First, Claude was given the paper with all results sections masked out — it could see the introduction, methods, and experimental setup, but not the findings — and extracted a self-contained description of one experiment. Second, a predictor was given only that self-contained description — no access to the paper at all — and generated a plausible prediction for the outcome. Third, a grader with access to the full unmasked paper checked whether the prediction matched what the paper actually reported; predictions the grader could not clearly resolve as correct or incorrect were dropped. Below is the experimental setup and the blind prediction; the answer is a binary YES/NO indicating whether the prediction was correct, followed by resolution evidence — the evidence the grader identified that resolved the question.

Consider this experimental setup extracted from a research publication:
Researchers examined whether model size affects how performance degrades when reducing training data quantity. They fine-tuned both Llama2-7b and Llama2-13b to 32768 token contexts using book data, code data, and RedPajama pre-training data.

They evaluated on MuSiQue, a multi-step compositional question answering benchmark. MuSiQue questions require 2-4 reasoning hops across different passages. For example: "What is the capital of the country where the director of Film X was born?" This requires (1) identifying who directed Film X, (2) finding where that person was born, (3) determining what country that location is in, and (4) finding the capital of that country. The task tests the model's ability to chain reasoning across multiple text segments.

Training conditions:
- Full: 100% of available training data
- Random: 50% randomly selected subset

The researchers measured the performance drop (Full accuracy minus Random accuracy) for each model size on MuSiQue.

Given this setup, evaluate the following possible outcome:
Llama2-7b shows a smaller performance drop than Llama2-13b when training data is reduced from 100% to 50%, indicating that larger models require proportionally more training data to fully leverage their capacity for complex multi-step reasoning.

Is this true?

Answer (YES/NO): YES